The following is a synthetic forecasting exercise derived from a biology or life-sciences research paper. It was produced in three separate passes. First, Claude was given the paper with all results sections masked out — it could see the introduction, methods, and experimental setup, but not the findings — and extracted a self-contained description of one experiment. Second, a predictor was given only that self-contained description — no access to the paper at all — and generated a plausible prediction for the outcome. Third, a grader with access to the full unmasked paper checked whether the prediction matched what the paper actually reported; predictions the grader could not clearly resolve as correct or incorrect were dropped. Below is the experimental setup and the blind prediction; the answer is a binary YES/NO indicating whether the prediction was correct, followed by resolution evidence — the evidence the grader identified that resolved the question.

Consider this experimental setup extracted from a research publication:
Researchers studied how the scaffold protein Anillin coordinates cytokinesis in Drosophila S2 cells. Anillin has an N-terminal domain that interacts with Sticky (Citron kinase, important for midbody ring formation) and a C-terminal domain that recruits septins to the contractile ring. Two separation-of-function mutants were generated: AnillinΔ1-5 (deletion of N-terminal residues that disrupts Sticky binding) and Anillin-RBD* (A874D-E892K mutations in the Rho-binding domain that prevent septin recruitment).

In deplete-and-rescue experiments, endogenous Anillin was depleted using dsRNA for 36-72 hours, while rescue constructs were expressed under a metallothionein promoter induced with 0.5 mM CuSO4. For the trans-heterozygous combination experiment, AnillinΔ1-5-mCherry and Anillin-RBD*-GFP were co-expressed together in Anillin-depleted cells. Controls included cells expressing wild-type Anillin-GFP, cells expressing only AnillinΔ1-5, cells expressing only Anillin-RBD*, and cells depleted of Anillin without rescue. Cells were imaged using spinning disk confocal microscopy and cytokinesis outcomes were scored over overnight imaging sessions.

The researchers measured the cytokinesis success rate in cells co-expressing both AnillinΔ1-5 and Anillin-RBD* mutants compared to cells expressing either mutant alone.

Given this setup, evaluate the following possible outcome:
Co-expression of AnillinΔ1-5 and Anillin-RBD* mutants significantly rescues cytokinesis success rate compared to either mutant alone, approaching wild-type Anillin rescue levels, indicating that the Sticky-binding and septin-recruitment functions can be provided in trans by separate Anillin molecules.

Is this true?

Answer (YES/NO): YES